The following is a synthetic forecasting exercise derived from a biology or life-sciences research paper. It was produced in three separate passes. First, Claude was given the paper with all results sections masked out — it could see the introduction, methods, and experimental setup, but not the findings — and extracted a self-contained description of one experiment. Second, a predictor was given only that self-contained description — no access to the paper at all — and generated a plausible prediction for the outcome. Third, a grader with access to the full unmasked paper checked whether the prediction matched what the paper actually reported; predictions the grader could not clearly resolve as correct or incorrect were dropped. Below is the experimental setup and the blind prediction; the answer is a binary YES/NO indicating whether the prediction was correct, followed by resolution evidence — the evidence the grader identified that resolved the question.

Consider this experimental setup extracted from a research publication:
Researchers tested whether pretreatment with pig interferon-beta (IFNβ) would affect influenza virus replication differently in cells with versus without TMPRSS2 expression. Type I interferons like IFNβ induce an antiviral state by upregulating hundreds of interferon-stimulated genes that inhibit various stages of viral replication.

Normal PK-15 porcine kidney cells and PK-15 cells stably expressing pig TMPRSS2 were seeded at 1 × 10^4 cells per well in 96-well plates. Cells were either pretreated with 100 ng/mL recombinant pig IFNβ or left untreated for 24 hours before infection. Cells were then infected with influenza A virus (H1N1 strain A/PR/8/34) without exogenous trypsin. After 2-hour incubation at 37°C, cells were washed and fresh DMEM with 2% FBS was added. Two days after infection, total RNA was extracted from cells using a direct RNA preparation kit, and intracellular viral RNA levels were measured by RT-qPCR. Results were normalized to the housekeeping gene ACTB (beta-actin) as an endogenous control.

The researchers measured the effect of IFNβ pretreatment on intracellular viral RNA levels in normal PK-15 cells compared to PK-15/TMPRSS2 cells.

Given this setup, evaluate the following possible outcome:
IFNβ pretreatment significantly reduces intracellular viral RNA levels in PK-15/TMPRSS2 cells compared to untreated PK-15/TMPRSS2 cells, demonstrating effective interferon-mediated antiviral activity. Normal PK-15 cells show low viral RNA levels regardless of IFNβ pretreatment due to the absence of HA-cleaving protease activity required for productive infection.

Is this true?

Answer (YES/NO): NO